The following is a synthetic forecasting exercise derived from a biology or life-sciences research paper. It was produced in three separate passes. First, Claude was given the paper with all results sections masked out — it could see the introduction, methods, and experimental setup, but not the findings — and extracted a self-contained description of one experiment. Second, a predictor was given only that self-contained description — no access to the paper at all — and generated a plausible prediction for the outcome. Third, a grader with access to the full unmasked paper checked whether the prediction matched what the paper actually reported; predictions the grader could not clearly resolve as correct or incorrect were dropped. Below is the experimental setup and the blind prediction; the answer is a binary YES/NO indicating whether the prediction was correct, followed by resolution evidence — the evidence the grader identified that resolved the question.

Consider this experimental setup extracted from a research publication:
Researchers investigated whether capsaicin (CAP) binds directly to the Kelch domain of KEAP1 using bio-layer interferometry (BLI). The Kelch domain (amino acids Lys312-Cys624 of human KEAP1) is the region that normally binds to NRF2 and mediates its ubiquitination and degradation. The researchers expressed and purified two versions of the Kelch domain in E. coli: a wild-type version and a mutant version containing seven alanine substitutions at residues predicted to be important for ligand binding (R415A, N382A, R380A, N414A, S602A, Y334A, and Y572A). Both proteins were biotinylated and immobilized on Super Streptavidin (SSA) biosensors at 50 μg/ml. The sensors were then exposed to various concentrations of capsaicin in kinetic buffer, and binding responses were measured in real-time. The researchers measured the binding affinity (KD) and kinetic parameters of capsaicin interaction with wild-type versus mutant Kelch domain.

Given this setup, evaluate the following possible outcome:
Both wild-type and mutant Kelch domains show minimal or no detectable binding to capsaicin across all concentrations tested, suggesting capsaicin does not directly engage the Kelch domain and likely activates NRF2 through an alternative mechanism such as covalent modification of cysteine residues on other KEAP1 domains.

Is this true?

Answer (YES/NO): NO